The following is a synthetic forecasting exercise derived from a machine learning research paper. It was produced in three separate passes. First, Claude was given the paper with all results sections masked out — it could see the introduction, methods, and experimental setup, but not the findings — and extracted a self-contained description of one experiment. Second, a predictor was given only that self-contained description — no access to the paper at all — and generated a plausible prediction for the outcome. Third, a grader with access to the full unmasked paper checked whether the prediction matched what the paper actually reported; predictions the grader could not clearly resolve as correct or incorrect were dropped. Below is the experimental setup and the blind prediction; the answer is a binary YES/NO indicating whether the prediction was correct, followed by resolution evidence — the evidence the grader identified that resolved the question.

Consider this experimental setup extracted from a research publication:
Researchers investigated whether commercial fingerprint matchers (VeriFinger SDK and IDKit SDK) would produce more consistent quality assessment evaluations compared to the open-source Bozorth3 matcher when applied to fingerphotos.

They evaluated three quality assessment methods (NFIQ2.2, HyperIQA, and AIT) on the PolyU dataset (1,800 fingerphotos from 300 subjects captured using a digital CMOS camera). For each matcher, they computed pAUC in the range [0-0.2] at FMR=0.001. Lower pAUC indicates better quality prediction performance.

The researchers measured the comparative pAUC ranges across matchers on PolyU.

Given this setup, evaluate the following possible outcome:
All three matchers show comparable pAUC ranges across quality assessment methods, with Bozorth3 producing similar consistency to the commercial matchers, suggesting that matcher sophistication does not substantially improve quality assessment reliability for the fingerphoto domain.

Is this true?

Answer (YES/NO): NO